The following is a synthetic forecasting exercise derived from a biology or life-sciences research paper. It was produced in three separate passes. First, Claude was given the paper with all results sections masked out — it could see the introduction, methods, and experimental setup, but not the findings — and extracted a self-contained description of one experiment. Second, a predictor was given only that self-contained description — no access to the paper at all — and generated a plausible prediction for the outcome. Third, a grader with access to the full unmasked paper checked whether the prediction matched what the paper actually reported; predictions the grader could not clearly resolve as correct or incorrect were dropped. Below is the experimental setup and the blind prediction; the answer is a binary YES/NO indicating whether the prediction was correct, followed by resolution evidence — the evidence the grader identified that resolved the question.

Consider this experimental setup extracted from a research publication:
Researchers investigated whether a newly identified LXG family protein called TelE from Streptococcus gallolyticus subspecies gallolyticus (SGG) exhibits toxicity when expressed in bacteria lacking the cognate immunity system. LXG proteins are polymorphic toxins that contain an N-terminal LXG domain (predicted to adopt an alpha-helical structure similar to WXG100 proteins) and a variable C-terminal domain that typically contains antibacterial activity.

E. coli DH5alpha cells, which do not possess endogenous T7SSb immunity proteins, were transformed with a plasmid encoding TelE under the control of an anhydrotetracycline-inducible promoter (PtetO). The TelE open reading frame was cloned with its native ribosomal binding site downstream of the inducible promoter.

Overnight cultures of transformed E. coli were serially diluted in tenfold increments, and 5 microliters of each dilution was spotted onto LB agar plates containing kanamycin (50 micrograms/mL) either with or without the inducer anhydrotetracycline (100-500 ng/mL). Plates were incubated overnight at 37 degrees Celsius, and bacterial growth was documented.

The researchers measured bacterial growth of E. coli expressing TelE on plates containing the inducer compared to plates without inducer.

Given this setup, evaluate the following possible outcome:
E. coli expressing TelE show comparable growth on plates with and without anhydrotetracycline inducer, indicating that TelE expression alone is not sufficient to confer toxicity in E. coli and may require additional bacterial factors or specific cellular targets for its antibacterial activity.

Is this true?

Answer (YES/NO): NO